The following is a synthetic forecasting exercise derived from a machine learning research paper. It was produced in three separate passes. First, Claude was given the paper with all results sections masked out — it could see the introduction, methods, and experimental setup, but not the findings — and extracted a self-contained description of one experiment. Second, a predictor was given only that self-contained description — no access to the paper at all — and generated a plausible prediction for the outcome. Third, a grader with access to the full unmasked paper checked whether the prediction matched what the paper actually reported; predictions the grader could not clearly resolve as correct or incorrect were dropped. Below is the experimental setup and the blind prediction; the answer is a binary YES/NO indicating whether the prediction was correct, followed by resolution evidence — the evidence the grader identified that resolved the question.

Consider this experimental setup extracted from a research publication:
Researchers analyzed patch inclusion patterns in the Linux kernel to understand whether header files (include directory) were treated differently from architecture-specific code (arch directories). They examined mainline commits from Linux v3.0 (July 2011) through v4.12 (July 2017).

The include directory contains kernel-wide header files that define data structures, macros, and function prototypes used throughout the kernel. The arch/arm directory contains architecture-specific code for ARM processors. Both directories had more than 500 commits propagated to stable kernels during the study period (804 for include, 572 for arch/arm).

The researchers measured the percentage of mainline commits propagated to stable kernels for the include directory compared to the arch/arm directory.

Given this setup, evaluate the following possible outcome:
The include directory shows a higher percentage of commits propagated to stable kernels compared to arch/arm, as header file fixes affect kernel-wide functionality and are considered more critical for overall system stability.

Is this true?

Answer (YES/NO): NO